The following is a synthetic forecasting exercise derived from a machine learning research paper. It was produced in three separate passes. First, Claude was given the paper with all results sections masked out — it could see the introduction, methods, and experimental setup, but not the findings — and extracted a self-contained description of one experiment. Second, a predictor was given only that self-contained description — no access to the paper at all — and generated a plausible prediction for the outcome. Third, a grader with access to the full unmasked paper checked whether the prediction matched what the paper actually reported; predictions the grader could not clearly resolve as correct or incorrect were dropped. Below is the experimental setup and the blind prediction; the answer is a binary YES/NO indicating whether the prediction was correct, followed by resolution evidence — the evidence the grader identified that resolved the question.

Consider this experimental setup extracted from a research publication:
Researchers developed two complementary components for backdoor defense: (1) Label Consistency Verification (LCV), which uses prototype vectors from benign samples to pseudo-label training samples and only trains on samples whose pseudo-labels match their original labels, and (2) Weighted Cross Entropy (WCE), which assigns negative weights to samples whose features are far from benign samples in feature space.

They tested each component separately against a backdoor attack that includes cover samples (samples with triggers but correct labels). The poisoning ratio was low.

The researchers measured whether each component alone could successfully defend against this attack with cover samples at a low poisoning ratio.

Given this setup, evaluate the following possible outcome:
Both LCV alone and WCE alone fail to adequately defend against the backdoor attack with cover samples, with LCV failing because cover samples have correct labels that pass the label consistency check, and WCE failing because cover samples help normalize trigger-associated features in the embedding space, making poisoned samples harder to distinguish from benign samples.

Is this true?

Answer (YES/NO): NO